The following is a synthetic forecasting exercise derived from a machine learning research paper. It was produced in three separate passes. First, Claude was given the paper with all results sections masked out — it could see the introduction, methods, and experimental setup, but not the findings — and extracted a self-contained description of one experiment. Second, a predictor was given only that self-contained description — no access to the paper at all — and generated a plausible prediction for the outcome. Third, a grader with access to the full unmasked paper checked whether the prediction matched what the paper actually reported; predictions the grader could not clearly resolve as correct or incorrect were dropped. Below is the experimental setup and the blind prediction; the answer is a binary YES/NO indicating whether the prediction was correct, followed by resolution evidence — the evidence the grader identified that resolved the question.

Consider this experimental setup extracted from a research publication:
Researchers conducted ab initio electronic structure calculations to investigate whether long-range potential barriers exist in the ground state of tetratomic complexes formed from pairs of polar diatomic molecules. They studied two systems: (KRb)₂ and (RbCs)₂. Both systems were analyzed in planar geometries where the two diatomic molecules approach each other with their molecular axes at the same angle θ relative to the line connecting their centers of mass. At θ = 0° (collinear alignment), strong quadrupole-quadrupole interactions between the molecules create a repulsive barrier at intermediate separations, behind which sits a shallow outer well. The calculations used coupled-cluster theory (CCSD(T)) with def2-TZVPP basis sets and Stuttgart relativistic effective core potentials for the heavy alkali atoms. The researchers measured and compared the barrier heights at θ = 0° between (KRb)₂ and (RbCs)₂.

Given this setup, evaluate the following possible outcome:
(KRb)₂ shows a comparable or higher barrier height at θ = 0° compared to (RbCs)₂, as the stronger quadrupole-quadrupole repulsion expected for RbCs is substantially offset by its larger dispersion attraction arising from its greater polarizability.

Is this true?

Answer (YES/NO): NO